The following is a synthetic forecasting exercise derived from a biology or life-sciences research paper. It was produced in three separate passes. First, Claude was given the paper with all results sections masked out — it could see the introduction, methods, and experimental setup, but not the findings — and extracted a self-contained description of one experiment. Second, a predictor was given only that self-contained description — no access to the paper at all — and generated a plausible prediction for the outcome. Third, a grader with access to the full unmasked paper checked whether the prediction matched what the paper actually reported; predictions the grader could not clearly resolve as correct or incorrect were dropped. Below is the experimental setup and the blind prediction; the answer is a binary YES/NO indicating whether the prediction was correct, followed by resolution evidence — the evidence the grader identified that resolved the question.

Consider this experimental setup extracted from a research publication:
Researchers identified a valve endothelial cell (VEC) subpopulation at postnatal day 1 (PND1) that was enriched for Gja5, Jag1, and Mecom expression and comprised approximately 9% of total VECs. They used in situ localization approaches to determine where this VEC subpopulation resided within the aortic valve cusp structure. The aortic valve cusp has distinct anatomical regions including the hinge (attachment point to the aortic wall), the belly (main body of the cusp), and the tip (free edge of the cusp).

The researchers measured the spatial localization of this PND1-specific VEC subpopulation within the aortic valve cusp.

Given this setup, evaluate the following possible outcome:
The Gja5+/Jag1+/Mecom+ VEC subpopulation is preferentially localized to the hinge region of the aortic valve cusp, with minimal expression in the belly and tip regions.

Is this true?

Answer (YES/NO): YES